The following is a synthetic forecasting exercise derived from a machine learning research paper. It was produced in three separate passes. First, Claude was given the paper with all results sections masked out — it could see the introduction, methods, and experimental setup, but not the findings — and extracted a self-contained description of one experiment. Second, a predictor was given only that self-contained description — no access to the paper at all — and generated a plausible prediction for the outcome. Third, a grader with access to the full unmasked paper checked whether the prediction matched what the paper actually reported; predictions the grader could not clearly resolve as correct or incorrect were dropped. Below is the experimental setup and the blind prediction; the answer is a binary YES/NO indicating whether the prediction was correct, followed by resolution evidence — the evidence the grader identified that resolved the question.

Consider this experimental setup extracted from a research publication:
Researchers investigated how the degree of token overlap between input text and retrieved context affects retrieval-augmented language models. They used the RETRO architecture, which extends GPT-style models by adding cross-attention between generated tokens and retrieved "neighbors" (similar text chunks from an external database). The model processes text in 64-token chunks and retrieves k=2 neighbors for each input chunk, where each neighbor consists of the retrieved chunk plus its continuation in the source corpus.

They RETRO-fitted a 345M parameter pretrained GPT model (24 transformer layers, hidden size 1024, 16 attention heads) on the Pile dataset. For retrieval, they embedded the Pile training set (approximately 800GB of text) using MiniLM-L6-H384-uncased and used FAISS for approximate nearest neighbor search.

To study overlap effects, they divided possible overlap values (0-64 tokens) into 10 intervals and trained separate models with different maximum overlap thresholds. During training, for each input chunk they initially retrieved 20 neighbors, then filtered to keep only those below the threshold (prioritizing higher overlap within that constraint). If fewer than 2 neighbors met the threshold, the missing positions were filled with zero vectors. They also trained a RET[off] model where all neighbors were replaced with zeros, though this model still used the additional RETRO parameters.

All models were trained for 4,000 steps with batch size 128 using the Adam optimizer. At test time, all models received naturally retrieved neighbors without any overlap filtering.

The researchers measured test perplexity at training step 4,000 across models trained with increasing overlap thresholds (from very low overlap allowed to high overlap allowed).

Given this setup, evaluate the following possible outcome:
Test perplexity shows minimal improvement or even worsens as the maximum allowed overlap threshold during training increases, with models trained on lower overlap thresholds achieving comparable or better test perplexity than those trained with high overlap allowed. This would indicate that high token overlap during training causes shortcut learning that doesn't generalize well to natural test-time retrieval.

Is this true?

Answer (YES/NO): NO